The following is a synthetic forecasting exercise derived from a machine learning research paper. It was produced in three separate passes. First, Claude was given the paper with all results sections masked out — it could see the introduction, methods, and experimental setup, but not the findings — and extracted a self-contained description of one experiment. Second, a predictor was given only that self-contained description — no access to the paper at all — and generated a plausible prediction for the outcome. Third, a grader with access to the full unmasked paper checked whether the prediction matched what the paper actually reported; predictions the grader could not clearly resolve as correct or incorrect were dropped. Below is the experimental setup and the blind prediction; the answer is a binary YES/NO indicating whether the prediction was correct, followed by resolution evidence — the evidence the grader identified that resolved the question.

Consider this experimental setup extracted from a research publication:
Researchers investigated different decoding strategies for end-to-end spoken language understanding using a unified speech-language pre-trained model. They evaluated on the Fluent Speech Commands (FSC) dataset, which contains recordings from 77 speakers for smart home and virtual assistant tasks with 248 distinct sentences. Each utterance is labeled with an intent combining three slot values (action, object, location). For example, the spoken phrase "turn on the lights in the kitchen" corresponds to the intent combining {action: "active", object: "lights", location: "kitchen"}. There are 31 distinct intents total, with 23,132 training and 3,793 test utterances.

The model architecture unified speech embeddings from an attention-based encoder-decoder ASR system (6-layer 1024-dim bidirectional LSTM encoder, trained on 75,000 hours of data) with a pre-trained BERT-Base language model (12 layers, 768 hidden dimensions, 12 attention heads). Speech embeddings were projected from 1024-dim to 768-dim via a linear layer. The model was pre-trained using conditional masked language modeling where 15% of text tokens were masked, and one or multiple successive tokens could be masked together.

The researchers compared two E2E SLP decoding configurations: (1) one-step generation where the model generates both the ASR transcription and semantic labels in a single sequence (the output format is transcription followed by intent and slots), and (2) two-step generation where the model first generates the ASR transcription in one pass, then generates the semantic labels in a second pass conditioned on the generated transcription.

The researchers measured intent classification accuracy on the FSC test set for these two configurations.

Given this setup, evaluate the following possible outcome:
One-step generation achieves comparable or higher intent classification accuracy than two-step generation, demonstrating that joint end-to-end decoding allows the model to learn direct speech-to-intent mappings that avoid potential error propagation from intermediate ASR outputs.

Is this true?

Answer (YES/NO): YES